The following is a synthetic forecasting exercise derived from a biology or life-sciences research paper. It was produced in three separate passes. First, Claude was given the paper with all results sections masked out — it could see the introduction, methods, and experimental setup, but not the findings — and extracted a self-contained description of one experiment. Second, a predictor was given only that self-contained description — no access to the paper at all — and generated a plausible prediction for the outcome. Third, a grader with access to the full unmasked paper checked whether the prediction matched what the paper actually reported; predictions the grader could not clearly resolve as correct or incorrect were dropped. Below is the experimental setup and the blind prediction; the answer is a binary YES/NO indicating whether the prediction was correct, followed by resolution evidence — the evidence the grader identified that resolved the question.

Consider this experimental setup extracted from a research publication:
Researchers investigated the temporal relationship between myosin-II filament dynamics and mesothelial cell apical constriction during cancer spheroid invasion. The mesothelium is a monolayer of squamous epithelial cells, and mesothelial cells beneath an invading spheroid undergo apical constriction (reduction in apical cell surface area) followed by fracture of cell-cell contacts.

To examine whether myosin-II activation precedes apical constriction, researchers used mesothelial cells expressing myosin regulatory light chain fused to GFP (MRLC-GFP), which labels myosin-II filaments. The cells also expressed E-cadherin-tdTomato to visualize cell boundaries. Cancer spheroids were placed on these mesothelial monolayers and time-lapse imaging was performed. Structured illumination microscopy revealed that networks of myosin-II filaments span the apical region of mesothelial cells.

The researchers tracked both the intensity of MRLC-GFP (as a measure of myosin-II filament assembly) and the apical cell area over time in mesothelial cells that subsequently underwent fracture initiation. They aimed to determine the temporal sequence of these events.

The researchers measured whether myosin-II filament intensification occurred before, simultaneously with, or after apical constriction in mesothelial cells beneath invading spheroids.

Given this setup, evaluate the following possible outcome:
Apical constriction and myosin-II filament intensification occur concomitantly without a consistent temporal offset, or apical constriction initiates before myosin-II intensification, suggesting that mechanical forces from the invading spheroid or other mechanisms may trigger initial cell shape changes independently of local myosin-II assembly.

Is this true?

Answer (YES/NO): NO